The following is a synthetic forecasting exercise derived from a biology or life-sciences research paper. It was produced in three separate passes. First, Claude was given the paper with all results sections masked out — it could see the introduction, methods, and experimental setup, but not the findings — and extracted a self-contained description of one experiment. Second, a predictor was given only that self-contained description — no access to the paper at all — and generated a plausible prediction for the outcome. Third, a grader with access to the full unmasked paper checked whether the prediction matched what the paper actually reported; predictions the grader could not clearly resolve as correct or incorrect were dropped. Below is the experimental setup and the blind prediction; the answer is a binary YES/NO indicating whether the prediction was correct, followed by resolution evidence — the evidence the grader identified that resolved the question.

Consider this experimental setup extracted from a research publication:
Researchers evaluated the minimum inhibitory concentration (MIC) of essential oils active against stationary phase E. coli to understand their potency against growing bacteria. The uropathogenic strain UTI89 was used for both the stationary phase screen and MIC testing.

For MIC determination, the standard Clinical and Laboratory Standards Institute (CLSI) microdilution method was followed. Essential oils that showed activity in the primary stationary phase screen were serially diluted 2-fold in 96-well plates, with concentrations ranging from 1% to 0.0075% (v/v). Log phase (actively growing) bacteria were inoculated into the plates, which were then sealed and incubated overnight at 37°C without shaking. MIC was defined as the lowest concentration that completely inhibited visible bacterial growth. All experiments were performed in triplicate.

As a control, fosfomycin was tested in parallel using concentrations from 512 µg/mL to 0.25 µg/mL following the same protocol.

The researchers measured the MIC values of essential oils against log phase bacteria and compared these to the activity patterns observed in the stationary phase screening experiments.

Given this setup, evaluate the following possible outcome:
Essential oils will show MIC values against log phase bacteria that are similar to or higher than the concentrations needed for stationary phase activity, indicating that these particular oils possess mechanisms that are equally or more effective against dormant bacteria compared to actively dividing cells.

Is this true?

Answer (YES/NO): NO